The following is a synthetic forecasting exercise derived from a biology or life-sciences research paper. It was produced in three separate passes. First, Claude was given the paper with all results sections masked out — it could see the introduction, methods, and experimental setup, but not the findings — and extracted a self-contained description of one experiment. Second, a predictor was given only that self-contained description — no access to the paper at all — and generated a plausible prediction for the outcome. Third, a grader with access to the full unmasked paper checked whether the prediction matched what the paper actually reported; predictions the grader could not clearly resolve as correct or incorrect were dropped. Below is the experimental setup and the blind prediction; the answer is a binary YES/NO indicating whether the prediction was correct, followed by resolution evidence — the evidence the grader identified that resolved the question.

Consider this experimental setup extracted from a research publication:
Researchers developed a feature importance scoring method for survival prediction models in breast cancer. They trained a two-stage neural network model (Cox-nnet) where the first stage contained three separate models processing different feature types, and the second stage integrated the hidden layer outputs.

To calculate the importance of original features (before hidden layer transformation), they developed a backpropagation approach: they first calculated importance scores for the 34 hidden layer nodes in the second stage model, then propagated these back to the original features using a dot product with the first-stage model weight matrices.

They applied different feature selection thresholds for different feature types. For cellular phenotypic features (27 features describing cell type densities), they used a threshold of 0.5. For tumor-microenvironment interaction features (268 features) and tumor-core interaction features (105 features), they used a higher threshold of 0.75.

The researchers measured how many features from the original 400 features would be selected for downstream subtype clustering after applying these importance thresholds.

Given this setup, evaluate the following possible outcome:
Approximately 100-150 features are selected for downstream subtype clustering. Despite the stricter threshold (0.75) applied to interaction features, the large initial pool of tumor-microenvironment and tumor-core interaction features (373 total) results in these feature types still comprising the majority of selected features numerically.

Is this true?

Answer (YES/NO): NO